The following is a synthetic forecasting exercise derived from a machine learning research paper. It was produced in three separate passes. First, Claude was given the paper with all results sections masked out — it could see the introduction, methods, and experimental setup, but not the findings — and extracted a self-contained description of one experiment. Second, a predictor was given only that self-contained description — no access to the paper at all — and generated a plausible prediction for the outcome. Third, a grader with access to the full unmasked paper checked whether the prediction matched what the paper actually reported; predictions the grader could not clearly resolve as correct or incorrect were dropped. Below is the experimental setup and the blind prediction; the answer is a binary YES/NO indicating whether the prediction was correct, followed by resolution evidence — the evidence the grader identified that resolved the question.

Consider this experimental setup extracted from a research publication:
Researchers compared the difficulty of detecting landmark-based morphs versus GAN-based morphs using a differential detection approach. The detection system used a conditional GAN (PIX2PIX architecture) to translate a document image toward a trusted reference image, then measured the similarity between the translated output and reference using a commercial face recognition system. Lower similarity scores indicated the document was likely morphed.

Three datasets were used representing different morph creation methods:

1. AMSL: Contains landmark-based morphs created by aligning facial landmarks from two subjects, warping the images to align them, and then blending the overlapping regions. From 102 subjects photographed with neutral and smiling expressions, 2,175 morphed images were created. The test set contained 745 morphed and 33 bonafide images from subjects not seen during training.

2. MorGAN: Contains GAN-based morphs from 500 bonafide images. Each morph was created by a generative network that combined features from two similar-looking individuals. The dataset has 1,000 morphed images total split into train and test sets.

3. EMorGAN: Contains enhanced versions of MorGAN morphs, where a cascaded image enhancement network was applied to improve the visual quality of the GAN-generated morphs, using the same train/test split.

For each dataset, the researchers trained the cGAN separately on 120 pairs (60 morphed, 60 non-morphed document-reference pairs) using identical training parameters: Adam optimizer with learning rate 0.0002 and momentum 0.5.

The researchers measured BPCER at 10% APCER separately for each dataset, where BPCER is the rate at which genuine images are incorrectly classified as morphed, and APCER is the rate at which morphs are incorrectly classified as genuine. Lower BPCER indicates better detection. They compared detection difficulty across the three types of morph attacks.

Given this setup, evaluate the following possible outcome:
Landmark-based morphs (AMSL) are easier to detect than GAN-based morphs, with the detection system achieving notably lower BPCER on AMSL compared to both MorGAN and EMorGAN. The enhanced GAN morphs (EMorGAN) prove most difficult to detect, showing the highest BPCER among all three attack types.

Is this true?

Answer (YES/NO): YES